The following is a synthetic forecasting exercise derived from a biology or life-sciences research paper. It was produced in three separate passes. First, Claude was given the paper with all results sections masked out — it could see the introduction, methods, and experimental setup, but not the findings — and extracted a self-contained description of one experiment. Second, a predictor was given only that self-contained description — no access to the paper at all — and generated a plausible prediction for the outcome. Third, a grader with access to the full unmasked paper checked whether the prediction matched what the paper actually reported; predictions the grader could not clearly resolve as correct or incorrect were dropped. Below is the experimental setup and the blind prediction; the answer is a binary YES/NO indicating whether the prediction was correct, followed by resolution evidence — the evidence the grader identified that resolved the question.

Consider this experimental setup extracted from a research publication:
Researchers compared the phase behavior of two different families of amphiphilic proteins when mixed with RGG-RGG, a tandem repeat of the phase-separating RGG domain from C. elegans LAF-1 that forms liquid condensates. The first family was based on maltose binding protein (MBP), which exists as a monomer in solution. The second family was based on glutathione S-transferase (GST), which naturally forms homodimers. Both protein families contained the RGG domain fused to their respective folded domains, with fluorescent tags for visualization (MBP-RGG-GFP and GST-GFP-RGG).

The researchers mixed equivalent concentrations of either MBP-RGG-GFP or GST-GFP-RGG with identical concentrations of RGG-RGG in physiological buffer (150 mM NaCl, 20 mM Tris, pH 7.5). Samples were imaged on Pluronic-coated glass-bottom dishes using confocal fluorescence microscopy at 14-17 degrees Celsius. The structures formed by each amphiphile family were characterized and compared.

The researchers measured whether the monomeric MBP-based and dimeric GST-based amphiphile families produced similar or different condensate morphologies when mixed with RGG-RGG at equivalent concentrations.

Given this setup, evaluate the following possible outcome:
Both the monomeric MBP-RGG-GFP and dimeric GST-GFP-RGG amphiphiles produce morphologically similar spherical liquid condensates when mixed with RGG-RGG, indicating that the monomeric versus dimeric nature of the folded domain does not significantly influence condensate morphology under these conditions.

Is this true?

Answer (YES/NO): NO